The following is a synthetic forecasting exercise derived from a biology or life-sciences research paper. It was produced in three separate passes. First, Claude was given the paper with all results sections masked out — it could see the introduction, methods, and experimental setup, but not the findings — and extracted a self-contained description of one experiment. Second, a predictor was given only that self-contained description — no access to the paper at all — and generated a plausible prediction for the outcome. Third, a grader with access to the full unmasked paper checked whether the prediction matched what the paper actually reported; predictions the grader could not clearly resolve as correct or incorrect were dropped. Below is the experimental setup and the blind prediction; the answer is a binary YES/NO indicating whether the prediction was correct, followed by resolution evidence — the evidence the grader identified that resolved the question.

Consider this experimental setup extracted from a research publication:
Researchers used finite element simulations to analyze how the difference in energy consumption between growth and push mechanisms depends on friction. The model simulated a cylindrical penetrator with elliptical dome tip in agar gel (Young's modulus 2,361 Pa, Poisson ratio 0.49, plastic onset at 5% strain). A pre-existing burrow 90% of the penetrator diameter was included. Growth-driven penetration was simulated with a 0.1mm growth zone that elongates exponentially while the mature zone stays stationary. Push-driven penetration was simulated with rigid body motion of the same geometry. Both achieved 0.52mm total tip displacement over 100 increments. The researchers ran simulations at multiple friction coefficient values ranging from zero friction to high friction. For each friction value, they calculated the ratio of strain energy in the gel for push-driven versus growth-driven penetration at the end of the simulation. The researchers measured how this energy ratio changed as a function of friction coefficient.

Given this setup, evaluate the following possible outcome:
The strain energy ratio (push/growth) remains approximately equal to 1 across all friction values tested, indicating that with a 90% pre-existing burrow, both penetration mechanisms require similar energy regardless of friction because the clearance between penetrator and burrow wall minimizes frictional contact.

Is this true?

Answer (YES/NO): NO